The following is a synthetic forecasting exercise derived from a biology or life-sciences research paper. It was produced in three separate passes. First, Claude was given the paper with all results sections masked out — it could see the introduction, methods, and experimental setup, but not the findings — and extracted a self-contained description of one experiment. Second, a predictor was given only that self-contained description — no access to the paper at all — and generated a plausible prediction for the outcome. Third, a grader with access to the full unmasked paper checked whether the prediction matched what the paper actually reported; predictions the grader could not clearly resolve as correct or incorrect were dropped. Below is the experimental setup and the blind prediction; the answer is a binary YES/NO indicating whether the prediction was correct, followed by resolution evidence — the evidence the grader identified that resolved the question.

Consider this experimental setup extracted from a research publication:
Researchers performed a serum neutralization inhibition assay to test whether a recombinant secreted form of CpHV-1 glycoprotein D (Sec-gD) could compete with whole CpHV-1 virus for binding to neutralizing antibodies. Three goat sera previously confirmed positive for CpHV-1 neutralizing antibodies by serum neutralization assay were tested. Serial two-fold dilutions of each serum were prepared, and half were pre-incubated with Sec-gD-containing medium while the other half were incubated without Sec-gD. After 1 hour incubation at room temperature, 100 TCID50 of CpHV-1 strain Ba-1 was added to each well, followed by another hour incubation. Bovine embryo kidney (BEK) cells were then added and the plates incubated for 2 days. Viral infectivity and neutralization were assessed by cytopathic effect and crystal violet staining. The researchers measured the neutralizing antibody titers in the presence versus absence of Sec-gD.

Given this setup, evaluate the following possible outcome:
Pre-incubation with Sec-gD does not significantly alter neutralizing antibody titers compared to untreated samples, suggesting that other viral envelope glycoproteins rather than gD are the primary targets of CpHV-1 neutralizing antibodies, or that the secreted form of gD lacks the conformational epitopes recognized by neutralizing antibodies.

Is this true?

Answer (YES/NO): NO